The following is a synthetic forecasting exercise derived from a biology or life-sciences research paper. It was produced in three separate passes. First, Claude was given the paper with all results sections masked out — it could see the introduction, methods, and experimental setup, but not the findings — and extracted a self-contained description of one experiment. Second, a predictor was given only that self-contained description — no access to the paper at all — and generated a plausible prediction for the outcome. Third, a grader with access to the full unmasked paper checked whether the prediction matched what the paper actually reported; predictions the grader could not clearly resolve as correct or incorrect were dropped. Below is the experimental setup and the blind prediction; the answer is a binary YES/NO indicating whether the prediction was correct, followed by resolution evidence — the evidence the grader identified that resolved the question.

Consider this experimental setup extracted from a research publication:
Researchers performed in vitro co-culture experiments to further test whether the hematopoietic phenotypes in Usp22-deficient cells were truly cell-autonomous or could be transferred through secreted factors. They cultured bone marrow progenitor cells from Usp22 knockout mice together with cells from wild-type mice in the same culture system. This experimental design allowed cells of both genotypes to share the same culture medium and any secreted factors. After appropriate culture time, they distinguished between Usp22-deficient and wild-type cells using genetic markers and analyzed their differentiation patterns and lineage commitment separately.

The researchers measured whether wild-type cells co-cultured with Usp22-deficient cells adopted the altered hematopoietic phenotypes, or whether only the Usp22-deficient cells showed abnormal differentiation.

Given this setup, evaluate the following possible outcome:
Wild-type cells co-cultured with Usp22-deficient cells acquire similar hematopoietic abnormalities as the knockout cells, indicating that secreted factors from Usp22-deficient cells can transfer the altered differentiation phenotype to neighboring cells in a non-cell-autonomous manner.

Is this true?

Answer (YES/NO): NO